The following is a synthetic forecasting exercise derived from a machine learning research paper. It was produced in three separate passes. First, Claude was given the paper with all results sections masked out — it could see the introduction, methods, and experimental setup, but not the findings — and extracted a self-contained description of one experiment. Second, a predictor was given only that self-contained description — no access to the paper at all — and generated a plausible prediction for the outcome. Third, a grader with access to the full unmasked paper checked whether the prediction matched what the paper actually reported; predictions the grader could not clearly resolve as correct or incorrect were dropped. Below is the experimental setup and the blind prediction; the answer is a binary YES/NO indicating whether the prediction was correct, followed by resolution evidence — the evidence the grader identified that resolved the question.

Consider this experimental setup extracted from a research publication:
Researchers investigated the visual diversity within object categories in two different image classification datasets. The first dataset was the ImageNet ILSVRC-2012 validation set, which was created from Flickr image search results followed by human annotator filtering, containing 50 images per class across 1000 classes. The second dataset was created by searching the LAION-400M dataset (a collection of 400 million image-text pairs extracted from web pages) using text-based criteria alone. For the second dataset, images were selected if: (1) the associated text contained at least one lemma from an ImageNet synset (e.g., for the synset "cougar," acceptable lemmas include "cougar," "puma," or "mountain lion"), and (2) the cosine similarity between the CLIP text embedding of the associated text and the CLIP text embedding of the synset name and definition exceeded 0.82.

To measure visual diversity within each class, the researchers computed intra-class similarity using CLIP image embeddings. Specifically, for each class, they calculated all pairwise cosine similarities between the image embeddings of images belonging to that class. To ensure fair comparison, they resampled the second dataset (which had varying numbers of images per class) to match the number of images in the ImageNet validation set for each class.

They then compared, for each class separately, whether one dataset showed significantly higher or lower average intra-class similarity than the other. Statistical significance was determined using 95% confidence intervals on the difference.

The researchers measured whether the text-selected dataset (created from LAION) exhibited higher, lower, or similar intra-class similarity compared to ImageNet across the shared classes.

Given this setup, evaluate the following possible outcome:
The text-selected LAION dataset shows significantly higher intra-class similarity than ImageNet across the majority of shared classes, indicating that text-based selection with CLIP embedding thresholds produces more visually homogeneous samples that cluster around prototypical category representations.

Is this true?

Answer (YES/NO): NO